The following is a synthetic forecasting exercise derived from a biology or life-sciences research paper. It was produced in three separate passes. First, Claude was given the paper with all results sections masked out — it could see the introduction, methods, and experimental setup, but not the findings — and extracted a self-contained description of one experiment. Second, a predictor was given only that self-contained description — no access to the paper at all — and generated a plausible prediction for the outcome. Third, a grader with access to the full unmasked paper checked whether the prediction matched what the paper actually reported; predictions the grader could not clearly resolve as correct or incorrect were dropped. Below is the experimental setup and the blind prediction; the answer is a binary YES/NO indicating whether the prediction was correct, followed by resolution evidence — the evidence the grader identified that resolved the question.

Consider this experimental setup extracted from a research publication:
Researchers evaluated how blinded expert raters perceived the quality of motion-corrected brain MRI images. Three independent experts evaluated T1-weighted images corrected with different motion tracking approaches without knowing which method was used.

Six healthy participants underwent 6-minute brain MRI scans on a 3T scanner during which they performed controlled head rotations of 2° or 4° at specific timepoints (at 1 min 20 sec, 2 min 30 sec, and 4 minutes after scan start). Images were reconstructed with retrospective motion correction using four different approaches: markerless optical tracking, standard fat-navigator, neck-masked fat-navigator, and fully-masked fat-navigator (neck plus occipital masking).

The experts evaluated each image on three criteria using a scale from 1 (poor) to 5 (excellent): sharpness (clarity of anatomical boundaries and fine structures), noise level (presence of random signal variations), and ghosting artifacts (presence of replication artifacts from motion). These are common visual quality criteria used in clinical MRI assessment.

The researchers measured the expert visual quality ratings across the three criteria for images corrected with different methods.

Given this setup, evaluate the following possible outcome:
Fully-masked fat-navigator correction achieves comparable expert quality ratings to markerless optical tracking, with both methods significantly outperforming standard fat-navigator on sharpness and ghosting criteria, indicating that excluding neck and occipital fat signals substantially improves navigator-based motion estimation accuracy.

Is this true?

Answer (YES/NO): NO